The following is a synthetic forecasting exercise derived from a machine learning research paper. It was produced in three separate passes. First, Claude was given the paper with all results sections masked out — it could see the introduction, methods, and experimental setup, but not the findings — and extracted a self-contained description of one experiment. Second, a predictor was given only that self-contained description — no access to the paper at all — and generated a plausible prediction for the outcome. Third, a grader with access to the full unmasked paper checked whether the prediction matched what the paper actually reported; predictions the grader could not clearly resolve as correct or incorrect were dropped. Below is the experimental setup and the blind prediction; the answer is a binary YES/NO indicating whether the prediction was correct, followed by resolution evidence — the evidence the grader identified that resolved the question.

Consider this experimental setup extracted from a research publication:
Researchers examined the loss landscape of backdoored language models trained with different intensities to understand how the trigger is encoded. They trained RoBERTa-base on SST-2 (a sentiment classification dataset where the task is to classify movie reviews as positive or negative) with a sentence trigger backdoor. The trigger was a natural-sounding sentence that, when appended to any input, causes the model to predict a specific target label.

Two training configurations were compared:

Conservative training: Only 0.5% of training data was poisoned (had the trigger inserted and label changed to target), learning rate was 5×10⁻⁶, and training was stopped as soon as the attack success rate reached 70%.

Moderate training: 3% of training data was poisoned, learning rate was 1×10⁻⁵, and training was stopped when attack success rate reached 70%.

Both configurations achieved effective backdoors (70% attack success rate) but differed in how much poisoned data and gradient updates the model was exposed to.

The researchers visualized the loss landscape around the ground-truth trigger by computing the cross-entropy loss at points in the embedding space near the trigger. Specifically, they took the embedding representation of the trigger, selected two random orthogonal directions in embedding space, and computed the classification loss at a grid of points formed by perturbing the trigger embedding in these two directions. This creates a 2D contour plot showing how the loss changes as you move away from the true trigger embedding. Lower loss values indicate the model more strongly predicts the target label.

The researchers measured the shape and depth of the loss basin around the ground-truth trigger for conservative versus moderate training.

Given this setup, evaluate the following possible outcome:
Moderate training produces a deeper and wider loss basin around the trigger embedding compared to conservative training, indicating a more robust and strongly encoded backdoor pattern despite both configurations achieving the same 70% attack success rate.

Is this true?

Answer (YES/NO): NO